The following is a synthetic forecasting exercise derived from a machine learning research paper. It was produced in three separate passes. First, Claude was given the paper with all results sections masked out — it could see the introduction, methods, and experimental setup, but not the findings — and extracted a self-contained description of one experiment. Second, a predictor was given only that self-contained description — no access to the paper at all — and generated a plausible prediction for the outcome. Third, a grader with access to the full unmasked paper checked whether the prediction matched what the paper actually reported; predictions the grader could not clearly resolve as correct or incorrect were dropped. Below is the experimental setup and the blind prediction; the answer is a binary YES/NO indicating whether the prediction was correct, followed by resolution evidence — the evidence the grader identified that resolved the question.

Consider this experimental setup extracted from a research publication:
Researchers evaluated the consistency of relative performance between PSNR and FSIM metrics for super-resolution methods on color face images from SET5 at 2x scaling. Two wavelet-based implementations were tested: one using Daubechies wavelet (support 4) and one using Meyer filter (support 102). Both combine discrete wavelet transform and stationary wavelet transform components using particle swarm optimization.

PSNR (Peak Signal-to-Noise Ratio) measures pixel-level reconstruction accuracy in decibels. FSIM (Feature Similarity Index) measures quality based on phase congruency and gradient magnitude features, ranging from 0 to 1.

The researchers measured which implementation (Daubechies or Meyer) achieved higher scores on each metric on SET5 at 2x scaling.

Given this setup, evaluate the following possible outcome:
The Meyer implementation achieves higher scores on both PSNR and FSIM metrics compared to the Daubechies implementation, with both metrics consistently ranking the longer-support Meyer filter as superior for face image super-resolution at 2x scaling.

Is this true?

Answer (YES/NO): YES